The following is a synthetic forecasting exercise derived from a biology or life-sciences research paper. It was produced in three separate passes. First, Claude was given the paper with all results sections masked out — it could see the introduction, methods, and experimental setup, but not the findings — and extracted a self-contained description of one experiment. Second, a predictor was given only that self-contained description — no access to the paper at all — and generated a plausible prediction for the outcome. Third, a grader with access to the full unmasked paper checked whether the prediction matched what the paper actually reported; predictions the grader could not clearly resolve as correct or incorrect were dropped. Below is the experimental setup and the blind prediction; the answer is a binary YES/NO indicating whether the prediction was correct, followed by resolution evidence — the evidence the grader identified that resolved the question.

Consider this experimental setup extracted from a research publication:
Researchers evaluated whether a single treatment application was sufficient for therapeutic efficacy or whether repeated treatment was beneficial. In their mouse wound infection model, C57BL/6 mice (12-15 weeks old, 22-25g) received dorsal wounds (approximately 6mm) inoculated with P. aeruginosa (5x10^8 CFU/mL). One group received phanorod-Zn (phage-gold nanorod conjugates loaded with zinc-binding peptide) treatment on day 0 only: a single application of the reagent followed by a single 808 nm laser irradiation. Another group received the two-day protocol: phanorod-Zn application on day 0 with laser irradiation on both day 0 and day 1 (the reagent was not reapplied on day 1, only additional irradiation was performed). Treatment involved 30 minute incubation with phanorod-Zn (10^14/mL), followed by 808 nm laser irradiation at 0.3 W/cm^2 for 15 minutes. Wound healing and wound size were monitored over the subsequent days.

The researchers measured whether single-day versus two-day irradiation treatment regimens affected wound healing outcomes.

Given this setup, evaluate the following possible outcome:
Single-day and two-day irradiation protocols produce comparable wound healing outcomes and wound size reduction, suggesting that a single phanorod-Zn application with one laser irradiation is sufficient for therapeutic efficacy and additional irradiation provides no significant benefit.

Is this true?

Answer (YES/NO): NO